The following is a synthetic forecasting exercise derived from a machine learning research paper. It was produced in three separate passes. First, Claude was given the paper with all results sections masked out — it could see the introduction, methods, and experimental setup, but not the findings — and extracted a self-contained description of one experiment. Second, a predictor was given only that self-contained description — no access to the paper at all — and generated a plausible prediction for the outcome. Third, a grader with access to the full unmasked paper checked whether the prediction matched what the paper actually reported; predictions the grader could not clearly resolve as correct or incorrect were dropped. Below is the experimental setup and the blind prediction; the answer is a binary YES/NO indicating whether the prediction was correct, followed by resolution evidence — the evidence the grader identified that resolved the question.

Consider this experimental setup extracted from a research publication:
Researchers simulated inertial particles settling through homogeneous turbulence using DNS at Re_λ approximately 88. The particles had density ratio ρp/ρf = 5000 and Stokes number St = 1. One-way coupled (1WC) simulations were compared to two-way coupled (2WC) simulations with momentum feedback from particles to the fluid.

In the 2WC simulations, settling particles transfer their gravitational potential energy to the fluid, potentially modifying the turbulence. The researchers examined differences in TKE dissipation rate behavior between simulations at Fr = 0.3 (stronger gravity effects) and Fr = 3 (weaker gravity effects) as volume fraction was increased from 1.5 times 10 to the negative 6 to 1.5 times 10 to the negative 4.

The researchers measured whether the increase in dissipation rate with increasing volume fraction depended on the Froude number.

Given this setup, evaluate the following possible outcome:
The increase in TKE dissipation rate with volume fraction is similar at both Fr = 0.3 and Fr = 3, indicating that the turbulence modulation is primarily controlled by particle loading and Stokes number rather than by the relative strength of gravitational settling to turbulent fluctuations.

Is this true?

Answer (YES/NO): NO